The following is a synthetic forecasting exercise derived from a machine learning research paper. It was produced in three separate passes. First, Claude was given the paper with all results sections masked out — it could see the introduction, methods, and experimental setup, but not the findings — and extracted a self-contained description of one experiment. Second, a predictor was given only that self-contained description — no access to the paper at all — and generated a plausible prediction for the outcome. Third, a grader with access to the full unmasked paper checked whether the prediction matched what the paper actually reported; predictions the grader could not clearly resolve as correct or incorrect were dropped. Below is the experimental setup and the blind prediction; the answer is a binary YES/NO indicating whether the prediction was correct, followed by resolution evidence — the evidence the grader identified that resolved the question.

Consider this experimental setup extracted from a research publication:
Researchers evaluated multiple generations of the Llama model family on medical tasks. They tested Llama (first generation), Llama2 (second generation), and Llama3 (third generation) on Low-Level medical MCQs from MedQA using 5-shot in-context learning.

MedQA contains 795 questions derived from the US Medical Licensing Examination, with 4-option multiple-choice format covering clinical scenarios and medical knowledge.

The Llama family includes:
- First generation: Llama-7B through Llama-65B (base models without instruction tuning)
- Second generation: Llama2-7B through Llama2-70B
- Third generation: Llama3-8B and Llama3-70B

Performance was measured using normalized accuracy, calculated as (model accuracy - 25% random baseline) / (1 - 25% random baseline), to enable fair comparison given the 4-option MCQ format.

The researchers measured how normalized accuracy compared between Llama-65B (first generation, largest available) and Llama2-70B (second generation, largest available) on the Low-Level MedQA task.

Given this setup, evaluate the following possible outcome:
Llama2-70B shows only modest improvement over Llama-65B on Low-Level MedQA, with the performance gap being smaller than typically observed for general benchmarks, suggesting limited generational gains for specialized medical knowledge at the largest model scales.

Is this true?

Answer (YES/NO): NO